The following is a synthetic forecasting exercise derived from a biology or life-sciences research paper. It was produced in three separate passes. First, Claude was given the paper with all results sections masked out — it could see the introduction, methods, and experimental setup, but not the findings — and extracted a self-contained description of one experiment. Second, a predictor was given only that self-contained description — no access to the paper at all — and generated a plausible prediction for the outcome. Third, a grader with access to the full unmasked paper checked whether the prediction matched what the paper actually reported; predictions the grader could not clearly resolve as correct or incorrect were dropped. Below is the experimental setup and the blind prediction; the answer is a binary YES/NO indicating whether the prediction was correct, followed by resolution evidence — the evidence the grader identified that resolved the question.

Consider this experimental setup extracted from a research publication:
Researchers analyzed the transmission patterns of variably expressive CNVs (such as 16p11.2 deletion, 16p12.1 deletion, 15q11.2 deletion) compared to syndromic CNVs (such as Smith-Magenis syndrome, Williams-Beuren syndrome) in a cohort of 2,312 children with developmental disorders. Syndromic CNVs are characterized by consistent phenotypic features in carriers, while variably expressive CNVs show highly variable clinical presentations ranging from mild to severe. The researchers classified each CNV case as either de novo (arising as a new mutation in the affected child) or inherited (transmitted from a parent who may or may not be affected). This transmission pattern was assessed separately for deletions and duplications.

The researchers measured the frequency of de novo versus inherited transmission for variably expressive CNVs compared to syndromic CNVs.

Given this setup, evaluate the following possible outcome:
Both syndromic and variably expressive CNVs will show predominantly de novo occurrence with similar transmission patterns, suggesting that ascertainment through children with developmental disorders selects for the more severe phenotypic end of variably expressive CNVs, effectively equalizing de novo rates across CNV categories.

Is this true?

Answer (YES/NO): NO